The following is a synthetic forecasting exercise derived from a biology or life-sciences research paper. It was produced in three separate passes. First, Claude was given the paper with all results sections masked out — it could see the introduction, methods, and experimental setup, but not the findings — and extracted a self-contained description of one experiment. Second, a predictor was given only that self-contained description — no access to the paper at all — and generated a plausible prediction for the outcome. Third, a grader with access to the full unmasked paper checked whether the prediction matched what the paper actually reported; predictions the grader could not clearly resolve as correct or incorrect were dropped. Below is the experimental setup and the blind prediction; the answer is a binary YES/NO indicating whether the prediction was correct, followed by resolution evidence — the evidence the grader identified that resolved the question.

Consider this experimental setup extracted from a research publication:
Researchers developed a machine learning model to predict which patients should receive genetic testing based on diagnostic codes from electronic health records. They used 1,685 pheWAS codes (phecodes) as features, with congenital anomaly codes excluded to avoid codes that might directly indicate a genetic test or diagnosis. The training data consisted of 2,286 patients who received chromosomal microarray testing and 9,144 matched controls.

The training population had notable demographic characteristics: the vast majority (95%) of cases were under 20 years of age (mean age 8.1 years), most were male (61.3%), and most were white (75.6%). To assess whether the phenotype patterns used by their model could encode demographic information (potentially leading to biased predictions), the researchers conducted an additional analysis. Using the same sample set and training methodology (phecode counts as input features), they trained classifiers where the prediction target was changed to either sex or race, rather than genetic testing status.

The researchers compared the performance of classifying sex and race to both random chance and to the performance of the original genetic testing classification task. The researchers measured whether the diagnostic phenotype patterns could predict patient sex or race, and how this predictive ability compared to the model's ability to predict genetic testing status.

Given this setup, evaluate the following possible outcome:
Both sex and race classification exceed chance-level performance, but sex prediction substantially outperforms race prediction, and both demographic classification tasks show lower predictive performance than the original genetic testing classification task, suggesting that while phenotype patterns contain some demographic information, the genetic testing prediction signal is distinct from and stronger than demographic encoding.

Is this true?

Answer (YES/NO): YES